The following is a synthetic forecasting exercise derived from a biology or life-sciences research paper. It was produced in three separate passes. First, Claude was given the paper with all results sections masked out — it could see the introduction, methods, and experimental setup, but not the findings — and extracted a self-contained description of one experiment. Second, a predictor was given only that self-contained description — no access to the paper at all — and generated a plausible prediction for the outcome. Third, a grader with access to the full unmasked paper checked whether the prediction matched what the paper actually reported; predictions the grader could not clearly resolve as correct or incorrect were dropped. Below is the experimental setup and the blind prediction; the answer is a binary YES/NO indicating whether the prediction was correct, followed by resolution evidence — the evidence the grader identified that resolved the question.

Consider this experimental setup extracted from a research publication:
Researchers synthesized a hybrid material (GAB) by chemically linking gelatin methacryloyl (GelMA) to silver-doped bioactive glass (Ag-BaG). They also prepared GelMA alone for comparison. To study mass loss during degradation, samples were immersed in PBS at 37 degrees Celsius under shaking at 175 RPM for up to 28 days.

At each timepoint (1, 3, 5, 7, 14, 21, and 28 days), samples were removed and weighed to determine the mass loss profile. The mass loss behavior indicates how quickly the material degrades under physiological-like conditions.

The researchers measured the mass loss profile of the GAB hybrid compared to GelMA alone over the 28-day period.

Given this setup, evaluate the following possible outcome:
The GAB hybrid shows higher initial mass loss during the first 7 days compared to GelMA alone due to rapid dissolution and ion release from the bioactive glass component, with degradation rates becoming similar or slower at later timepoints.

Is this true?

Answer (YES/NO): NO